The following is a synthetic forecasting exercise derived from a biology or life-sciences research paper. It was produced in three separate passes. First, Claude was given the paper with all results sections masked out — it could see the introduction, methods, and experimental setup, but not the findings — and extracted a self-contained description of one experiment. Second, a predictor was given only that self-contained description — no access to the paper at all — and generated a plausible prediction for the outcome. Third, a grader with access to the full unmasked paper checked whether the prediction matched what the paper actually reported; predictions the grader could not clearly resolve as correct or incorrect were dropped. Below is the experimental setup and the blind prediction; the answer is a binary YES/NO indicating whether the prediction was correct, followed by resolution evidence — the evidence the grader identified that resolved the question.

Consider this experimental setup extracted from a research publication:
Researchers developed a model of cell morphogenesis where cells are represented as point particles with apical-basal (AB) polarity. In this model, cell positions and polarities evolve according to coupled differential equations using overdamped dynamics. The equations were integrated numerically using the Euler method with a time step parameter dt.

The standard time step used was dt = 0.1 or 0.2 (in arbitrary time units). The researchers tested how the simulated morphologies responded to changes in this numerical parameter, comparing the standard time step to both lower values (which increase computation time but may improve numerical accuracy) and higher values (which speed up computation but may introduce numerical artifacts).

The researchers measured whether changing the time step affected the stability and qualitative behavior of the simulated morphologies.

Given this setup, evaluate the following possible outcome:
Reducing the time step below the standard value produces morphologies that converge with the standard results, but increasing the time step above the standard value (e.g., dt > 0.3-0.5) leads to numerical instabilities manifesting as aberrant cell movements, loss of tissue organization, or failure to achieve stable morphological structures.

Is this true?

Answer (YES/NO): YES